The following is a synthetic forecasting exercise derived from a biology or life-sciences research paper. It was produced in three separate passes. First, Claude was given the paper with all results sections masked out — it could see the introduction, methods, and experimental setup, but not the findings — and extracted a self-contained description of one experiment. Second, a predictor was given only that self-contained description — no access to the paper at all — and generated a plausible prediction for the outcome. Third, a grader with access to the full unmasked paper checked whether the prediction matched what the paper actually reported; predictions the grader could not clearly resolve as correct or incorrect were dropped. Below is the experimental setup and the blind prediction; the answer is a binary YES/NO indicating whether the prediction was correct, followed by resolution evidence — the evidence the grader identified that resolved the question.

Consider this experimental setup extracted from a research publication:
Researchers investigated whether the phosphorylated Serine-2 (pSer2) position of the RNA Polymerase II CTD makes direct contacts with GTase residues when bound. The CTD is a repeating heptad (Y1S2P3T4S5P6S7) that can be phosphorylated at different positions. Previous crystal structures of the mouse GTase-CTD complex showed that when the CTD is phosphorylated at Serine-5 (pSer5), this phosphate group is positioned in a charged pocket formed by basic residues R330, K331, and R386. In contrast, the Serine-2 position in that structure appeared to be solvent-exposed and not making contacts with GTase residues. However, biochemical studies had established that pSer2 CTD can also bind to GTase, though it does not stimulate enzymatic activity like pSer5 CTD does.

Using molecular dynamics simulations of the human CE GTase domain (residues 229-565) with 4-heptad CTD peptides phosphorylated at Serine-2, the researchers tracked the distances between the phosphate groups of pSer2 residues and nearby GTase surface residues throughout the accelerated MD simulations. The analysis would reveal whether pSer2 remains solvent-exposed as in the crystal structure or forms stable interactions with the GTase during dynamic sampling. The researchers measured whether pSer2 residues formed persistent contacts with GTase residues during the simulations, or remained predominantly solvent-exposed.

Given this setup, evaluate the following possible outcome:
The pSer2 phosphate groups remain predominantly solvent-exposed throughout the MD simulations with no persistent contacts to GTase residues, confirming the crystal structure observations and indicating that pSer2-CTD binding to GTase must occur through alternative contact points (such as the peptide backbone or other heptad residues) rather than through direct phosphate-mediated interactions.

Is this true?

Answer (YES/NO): NO